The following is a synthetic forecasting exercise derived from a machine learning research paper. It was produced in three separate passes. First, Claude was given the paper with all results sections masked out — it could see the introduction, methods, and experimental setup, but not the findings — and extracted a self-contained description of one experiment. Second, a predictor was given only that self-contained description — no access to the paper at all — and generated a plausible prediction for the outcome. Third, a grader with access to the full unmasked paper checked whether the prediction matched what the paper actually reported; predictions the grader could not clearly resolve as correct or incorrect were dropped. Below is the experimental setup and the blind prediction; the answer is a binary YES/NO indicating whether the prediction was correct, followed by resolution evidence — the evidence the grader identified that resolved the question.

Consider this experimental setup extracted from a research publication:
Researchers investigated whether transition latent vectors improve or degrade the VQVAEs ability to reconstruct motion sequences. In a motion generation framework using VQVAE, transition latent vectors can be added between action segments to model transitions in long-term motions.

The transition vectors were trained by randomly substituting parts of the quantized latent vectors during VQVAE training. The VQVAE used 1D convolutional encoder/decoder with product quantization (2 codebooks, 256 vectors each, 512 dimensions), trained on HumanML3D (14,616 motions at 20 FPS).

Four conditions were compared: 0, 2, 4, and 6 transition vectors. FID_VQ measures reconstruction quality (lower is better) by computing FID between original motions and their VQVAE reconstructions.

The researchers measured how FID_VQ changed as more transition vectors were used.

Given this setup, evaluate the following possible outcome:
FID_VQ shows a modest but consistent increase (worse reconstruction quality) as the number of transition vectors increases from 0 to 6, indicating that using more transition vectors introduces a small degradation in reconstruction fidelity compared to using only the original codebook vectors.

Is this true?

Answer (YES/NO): NO